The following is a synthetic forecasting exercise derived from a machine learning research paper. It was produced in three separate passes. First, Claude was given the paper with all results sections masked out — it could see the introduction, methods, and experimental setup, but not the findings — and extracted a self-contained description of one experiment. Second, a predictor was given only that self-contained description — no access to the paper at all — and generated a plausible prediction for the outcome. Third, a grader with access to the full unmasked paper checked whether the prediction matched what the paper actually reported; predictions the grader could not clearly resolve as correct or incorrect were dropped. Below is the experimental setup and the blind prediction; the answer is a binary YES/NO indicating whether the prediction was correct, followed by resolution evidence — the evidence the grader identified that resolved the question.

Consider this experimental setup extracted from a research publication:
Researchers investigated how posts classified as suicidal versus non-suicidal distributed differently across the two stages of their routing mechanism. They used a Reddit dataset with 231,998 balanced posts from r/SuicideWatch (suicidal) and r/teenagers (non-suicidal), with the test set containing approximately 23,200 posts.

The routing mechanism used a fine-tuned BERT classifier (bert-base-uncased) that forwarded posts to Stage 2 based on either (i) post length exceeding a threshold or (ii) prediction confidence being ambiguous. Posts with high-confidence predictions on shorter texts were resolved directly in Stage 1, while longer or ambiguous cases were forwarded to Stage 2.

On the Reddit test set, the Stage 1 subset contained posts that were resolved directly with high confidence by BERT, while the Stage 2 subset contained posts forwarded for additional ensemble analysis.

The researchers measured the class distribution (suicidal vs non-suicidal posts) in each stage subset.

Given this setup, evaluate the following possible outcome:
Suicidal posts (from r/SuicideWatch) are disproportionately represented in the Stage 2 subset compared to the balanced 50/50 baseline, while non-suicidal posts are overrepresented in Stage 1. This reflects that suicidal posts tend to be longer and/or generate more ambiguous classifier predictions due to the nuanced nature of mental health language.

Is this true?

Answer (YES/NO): YES